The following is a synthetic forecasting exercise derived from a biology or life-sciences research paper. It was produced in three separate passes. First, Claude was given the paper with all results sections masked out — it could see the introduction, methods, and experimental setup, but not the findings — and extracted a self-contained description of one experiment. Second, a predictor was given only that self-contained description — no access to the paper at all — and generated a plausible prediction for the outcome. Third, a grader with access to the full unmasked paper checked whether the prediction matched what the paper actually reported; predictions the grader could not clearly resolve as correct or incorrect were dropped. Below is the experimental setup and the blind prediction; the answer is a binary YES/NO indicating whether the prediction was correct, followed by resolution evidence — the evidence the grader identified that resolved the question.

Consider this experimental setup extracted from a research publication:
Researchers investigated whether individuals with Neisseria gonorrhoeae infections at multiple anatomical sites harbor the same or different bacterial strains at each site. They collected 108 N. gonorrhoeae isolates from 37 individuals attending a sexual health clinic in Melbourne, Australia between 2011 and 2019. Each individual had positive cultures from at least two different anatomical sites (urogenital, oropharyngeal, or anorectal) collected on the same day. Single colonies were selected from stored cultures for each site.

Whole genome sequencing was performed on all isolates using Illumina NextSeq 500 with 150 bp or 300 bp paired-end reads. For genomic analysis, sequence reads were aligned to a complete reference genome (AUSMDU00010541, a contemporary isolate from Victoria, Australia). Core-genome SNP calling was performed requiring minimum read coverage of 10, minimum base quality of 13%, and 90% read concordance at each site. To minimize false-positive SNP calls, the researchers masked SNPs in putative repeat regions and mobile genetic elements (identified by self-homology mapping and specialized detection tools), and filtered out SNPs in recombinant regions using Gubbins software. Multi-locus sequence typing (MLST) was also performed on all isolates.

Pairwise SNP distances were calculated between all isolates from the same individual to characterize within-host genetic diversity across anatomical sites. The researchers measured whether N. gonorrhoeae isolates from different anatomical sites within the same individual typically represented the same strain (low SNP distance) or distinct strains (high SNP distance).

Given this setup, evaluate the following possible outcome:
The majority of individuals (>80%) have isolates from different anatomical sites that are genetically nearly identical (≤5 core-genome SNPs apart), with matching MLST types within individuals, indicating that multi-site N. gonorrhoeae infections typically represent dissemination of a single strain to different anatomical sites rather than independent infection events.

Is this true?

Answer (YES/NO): YES